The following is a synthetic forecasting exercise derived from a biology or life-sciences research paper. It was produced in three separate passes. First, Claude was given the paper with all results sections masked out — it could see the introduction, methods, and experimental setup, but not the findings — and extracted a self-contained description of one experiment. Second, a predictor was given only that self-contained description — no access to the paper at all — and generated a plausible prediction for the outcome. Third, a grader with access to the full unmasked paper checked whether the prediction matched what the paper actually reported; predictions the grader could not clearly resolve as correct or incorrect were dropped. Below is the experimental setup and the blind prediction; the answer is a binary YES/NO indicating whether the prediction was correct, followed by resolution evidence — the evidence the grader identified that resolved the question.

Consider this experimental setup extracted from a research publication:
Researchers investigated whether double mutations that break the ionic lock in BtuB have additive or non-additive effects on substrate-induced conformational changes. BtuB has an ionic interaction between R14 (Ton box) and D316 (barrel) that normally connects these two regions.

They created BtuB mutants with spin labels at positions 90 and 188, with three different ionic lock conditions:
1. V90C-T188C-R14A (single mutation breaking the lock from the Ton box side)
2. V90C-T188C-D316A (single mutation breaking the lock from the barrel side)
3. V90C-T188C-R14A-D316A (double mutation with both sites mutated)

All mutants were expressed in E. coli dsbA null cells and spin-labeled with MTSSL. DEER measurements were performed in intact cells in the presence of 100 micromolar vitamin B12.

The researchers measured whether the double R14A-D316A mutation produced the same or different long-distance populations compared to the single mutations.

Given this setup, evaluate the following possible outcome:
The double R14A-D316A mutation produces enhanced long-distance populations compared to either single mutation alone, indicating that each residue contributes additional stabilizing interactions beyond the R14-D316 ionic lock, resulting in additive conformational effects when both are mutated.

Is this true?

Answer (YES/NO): YES